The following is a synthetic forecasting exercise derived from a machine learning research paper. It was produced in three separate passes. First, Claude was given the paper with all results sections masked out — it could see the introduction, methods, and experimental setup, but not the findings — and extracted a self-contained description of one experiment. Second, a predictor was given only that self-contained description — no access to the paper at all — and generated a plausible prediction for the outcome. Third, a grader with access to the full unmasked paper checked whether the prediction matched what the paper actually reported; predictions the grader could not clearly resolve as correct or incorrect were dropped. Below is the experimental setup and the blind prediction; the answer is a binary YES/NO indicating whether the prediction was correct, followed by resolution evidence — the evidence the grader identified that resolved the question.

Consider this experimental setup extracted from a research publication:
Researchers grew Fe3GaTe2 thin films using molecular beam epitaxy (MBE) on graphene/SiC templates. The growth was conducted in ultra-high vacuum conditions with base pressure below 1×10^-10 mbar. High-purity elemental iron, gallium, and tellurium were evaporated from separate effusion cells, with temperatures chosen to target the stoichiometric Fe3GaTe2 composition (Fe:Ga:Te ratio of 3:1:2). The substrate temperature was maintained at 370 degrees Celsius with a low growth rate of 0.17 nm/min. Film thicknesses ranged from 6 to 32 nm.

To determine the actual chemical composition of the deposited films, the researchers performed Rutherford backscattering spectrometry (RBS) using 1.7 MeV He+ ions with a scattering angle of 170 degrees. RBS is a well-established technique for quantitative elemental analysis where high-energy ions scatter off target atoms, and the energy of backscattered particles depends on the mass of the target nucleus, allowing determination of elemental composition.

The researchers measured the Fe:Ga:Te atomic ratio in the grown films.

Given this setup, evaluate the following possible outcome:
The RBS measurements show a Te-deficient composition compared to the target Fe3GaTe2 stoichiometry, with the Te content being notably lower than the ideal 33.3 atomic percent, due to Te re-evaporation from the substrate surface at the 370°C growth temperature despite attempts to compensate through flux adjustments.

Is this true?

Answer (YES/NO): YES